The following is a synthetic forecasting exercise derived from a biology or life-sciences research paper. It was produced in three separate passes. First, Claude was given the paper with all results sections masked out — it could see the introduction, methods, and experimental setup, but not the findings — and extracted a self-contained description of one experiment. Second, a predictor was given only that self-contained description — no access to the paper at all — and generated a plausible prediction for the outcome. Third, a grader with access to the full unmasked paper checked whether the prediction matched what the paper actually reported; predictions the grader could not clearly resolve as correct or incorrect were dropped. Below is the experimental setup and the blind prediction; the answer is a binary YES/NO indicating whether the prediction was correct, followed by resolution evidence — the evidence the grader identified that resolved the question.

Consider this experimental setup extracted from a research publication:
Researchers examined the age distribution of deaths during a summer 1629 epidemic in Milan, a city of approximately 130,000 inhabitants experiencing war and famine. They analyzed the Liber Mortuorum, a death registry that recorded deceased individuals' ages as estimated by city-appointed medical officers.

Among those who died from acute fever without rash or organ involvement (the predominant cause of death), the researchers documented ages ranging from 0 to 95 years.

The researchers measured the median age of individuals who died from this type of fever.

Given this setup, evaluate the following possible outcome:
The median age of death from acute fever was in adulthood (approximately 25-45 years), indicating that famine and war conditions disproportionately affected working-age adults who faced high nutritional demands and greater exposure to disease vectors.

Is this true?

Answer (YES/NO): YES